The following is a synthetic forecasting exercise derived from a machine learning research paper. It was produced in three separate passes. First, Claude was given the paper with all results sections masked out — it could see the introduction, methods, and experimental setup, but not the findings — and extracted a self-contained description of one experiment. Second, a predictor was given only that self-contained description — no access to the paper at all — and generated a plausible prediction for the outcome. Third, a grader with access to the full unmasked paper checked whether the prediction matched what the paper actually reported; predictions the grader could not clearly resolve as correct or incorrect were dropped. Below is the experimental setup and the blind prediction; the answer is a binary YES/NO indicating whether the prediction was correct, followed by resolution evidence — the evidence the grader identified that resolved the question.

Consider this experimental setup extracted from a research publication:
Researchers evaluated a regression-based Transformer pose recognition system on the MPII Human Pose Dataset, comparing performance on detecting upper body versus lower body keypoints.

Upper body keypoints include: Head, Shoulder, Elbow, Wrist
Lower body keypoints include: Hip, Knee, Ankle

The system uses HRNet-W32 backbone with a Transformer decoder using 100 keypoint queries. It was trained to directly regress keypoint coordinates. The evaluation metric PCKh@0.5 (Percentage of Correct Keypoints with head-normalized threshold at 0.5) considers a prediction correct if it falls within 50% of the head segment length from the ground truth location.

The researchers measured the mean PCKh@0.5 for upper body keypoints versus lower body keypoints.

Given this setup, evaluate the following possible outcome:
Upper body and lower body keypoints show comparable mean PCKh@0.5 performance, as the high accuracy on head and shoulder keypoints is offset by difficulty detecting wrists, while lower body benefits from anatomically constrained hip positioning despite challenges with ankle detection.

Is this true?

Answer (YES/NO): NO